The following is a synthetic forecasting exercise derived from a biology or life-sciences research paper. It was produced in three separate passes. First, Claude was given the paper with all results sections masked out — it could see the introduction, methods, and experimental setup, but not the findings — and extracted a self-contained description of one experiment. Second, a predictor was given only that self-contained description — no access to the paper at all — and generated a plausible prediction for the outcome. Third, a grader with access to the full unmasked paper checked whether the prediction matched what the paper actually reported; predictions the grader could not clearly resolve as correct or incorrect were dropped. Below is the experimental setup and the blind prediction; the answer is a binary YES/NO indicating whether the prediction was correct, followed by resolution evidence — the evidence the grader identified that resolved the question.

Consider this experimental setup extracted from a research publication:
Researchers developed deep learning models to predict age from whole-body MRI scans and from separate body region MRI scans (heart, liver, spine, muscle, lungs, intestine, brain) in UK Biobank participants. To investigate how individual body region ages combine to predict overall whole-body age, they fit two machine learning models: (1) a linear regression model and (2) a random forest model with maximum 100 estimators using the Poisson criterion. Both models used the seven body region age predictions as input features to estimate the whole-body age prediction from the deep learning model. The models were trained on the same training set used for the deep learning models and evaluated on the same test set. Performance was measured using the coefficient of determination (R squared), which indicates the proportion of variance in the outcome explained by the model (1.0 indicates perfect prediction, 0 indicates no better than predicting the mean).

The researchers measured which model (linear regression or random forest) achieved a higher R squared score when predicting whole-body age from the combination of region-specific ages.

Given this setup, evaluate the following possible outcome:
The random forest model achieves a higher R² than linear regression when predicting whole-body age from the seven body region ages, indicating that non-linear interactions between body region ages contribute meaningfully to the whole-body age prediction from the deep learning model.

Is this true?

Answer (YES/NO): NO